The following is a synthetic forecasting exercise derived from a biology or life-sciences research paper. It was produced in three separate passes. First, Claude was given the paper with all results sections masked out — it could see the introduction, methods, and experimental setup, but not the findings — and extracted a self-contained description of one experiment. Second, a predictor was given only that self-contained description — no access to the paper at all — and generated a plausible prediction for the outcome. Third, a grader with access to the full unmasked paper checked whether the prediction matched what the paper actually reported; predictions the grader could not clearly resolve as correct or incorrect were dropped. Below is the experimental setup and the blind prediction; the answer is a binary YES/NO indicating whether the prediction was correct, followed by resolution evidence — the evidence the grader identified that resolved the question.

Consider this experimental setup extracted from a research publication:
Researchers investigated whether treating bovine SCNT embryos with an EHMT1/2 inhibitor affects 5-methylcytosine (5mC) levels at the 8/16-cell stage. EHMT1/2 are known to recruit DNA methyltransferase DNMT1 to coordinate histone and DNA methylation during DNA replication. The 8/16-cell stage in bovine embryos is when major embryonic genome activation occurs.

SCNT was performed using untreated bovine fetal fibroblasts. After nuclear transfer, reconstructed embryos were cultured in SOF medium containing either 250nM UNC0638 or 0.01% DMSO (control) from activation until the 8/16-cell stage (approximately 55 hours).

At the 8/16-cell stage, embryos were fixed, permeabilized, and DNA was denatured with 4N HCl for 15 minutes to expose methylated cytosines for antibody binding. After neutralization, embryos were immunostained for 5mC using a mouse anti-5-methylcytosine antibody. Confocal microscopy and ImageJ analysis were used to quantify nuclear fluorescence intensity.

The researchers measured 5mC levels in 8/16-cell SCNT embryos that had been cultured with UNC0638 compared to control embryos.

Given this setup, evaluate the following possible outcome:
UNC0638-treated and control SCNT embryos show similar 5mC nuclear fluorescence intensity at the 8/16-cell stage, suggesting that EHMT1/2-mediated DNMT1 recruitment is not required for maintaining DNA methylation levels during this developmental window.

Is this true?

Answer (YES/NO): NO